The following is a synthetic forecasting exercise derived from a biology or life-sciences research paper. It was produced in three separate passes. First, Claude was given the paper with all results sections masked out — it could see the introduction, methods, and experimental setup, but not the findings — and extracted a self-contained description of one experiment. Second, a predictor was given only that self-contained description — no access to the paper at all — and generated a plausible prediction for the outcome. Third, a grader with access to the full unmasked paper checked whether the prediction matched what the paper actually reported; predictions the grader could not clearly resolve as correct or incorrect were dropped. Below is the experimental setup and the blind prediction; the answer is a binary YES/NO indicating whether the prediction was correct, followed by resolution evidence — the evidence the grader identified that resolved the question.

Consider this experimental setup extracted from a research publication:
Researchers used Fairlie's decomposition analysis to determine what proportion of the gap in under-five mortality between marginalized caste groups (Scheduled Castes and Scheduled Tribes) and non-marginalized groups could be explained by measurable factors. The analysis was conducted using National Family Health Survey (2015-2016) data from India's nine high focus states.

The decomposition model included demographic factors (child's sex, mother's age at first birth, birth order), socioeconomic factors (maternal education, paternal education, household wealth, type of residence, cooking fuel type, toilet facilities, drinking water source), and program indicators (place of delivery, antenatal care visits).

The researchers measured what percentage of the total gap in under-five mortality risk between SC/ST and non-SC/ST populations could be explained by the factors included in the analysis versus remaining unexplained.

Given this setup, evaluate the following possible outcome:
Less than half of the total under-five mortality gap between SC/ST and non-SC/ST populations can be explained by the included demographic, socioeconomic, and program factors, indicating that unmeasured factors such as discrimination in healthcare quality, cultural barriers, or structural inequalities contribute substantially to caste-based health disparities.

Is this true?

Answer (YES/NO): NO